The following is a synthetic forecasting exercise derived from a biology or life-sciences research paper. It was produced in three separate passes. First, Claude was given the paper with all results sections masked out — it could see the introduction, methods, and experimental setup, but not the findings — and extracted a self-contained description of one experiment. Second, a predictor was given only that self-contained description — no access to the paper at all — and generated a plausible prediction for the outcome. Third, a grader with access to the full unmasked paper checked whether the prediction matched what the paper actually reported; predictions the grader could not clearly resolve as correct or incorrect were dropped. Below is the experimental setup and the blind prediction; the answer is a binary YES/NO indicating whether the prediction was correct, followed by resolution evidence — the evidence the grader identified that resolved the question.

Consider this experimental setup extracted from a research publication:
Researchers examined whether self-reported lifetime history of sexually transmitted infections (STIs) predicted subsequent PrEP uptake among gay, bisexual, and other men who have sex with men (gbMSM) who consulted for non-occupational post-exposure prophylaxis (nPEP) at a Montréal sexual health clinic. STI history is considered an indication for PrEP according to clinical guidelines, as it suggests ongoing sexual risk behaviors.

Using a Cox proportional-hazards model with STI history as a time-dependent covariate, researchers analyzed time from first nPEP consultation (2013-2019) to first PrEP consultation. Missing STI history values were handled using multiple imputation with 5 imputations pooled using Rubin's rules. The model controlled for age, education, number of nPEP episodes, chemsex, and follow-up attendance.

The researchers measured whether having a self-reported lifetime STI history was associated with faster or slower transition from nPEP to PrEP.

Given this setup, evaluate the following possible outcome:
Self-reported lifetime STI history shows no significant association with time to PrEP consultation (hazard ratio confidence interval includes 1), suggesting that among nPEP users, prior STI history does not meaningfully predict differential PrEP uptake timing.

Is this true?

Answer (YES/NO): NO